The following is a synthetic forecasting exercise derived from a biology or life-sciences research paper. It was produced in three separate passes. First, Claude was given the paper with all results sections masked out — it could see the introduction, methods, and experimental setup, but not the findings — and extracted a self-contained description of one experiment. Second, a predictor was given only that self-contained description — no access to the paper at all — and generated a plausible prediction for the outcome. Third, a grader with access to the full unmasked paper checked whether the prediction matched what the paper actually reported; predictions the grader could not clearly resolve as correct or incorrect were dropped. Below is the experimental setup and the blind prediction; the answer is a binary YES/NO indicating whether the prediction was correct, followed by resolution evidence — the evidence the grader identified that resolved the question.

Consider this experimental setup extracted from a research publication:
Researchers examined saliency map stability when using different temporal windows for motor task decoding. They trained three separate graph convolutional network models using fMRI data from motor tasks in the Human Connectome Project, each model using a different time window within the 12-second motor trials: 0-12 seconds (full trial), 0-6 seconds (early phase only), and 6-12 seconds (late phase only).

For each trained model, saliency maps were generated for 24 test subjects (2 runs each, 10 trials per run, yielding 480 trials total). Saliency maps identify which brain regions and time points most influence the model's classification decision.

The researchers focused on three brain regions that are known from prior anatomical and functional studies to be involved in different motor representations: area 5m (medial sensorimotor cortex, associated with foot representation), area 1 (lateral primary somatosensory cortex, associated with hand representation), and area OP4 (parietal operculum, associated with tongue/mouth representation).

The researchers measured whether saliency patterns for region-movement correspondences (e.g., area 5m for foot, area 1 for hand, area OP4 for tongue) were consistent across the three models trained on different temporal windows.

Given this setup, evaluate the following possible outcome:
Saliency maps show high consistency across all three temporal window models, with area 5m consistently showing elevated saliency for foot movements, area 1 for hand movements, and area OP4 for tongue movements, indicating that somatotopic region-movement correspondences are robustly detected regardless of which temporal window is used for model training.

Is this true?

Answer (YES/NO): NO